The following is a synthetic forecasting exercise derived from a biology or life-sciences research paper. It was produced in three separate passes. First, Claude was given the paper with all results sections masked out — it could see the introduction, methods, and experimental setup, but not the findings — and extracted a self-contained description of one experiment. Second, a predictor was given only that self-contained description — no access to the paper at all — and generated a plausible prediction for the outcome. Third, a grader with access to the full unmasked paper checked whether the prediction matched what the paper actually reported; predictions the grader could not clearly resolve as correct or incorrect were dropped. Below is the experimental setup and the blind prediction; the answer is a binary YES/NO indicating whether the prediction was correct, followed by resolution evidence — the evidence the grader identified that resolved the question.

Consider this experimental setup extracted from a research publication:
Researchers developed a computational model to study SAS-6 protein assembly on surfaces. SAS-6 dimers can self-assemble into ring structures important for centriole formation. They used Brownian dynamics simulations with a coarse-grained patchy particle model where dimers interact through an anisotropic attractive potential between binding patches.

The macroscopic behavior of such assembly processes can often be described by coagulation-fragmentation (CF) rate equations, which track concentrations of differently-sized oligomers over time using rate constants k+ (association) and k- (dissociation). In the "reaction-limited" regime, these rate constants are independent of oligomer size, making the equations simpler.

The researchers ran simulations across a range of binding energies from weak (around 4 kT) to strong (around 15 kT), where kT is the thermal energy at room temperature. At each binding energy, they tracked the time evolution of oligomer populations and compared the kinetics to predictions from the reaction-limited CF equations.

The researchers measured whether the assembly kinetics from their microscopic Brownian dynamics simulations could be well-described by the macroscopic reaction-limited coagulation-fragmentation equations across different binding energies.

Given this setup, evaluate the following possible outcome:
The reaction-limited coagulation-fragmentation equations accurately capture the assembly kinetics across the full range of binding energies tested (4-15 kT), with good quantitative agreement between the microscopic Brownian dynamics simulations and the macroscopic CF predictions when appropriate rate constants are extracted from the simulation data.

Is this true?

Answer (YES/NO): NO